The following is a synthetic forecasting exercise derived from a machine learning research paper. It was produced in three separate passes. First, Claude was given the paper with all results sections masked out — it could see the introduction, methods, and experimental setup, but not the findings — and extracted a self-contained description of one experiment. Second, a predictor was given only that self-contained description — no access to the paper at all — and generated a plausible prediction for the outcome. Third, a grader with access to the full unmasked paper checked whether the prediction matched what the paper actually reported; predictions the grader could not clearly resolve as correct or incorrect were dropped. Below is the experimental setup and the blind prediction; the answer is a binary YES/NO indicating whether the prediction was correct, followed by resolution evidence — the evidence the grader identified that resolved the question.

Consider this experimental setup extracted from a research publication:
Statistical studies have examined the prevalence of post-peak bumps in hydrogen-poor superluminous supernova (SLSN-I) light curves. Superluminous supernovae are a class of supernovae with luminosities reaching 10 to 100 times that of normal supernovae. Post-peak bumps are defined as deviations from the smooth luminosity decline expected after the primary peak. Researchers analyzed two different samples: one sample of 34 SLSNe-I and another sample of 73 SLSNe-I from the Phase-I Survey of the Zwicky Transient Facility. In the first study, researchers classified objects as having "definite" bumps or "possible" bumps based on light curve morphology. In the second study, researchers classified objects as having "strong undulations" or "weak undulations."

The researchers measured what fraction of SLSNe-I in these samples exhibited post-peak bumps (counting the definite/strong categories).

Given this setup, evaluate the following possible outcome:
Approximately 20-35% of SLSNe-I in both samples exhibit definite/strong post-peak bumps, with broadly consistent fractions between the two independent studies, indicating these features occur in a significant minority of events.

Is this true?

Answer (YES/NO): NO